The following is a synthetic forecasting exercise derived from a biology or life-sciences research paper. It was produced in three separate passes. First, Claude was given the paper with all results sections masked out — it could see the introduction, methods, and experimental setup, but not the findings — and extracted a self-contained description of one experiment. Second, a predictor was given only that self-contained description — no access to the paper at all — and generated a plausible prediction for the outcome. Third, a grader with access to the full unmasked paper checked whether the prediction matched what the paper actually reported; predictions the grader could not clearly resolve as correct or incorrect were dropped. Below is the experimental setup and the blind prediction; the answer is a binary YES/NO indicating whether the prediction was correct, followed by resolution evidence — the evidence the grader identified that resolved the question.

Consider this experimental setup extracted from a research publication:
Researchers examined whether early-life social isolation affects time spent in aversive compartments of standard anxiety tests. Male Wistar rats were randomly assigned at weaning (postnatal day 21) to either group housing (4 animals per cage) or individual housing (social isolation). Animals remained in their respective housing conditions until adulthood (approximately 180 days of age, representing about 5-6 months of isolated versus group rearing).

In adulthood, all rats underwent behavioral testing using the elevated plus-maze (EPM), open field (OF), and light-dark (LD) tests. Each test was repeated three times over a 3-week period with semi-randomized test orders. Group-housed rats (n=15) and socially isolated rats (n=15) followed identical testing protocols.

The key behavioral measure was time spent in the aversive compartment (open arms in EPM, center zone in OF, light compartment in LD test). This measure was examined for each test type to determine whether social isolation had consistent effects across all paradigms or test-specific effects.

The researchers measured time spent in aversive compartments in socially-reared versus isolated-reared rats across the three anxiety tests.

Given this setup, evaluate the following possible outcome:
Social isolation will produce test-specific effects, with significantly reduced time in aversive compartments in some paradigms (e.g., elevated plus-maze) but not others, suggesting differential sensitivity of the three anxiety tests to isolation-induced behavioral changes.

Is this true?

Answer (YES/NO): NO